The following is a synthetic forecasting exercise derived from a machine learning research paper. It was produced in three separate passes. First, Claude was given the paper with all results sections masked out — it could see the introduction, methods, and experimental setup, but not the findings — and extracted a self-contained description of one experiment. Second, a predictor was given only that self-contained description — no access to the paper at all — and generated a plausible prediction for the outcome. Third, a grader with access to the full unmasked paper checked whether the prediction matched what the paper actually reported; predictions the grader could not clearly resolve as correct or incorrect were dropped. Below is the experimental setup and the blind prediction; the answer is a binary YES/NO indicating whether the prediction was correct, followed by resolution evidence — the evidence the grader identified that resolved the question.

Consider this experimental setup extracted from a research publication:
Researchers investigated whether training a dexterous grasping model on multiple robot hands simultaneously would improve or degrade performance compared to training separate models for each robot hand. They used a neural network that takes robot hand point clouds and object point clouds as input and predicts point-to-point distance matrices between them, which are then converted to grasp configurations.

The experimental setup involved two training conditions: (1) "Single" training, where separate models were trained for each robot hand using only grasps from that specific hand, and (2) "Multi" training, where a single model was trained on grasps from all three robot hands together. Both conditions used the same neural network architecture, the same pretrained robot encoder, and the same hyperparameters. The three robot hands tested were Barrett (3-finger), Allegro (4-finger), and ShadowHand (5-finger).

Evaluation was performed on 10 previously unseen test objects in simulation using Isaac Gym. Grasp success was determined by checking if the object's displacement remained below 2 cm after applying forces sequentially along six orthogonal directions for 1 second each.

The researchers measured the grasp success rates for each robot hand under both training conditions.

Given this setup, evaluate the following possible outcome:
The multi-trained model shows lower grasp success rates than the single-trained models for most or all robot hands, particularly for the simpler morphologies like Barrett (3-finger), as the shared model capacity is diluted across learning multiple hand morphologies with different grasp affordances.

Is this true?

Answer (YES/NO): NO